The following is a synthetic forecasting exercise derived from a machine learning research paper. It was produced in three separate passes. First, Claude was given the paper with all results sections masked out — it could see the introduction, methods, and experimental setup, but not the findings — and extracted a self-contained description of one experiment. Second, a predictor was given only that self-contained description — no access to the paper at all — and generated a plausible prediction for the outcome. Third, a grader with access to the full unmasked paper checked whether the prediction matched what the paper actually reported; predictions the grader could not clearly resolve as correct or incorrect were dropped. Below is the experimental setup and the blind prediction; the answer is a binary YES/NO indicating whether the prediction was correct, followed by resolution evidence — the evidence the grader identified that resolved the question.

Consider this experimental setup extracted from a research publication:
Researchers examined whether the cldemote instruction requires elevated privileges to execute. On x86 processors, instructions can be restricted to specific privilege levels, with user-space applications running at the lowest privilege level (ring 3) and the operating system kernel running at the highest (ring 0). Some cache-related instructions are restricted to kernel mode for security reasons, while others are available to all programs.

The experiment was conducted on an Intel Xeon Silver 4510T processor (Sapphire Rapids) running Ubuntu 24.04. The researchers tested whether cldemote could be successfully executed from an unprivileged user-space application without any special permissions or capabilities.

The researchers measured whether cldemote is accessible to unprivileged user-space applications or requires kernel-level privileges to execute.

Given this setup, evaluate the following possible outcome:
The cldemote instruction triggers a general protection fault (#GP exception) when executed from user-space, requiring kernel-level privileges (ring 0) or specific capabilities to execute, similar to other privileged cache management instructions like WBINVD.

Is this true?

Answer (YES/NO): NO